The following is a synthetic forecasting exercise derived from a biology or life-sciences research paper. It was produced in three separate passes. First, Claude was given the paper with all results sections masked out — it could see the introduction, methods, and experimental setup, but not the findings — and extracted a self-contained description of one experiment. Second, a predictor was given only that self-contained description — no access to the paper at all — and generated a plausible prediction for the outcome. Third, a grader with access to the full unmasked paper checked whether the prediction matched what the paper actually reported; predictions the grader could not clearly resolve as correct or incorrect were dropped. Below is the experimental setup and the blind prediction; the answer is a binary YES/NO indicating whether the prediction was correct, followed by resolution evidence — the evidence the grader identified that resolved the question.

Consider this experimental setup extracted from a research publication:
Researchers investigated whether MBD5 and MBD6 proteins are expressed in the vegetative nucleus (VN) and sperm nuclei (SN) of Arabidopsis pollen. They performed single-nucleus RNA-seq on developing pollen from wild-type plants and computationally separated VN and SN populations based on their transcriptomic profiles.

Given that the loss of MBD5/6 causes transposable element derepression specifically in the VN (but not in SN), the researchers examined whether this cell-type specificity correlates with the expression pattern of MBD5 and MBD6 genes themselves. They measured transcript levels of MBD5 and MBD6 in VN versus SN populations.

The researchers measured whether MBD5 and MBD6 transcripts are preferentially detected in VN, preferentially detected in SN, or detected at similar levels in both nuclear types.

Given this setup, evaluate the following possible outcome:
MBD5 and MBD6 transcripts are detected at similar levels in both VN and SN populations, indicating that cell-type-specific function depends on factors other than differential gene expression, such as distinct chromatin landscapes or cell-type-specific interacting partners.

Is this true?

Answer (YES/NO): YES